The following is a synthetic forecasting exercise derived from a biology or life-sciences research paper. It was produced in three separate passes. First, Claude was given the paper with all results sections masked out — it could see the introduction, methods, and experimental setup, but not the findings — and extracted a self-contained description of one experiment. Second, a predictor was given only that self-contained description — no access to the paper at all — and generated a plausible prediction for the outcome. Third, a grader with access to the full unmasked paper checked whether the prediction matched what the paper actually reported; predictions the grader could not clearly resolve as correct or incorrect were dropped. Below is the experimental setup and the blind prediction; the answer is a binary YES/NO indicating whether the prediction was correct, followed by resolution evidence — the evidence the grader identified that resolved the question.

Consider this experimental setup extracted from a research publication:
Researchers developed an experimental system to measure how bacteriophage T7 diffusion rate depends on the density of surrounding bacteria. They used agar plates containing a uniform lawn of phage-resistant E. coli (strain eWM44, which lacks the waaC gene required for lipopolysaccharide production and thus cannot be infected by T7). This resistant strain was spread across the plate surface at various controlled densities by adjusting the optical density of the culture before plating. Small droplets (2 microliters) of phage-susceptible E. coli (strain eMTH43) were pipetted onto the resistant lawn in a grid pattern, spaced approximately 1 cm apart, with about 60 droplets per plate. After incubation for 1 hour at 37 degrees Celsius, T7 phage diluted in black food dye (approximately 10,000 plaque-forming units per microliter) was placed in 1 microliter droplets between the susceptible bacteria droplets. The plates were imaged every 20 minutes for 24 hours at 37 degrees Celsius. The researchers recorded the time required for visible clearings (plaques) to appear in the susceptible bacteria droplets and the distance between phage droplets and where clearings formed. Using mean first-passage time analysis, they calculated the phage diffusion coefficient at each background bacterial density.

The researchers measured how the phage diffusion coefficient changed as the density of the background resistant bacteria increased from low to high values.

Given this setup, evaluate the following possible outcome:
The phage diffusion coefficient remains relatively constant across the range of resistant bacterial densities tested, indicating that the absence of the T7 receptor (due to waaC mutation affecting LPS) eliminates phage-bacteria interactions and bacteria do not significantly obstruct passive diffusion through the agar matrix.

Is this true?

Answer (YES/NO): NO